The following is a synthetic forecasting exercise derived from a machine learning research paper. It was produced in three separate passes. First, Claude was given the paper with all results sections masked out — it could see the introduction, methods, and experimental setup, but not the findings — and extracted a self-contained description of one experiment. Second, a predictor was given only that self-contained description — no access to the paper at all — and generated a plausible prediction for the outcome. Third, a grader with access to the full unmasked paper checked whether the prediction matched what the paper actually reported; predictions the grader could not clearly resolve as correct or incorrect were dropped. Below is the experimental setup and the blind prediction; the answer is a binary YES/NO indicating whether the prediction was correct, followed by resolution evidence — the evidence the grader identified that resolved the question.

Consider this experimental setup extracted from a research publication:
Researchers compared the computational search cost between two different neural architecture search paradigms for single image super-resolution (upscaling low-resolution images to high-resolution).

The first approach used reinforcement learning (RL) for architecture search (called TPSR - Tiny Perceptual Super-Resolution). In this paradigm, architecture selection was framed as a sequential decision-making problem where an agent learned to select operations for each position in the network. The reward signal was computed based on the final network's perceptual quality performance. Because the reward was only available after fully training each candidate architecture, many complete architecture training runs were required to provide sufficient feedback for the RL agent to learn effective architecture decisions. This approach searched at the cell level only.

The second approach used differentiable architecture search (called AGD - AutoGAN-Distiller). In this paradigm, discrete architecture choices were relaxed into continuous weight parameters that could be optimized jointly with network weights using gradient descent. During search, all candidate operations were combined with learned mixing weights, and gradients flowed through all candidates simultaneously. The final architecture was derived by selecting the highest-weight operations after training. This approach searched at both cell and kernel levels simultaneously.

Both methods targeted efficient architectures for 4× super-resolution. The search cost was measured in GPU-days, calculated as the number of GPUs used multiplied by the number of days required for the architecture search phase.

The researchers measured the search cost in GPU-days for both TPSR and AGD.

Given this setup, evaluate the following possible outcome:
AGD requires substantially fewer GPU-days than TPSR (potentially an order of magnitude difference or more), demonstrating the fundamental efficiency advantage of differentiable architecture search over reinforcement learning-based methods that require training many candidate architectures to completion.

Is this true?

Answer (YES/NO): YES